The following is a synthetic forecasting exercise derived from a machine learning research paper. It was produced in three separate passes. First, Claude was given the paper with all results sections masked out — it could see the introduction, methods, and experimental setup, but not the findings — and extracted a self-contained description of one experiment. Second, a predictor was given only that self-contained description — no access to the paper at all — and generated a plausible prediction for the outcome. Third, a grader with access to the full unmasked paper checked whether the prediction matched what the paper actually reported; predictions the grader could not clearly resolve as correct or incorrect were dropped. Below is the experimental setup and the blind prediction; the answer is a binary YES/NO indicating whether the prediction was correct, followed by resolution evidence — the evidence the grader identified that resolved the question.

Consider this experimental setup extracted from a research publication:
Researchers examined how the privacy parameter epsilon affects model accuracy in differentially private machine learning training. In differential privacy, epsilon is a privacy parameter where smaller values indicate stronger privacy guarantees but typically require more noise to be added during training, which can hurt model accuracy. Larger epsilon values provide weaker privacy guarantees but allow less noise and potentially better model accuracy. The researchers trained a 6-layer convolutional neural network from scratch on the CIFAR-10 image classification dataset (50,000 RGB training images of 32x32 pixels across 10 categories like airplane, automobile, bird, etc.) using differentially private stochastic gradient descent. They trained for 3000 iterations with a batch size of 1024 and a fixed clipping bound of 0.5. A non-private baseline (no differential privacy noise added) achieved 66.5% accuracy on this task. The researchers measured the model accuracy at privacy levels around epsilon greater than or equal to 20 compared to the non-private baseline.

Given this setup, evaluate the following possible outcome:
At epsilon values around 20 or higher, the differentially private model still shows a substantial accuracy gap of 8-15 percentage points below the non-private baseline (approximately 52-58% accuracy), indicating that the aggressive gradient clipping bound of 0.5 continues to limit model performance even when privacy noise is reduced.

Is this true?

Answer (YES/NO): NO